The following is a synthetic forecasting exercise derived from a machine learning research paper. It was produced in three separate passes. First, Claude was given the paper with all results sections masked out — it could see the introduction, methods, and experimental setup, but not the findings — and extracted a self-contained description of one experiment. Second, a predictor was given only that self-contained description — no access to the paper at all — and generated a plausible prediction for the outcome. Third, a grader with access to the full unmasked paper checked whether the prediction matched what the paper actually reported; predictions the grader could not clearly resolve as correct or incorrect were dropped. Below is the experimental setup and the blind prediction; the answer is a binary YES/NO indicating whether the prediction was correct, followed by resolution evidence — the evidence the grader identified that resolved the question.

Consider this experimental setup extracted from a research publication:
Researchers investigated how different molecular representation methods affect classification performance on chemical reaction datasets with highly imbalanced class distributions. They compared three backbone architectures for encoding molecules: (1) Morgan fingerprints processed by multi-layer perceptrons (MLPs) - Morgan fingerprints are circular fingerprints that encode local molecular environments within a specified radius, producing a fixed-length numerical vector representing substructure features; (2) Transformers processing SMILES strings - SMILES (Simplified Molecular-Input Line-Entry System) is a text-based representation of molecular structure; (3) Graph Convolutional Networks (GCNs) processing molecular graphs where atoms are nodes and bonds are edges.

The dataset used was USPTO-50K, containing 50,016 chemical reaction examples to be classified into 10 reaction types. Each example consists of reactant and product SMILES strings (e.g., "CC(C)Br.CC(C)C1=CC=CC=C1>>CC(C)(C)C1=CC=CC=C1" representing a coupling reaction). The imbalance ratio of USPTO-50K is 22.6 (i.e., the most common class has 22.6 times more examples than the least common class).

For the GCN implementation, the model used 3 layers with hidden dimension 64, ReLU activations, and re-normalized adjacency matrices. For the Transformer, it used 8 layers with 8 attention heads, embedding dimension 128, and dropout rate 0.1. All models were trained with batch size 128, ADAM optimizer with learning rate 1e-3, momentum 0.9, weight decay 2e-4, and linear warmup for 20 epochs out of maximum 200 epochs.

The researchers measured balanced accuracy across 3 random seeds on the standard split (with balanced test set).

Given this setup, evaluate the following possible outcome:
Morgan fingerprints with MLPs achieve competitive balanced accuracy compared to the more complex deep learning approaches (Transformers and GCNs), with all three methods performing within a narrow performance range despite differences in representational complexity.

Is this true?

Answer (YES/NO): NO